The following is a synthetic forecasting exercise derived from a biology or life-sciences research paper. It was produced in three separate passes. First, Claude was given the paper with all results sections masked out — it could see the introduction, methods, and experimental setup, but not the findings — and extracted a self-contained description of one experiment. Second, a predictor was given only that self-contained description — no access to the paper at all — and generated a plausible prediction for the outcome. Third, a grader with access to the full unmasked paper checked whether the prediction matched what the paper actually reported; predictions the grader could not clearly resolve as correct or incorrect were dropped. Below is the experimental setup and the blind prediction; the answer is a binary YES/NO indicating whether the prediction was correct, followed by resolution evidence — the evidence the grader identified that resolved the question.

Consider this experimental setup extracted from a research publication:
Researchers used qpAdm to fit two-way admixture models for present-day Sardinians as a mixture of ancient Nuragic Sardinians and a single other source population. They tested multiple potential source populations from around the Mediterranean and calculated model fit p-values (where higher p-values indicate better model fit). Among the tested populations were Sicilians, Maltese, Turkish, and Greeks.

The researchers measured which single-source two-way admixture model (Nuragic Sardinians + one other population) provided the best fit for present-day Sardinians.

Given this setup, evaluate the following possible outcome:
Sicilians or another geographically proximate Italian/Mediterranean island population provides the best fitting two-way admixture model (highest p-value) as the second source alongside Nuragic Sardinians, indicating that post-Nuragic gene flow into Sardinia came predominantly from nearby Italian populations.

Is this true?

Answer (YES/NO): YES